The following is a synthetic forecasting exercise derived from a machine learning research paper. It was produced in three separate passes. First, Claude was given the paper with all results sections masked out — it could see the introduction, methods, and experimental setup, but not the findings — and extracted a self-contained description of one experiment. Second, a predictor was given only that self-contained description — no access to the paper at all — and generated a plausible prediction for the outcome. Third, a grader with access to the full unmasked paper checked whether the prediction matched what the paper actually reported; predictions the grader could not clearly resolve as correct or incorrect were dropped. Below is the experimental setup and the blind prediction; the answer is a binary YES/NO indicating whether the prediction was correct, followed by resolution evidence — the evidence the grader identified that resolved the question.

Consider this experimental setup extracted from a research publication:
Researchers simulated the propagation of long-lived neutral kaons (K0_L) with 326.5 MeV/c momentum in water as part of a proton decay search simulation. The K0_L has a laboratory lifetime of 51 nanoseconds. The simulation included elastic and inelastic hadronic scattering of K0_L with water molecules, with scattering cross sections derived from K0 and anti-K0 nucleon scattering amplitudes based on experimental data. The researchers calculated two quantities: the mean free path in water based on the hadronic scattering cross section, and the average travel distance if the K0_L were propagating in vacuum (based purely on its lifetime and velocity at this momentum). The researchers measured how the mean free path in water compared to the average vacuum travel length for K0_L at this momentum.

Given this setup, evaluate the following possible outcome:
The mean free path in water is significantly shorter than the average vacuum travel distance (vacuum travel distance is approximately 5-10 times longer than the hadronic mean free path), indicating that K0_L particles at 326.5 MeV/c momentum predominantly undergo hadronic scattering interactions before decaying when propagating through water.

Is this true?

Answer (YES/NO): NO